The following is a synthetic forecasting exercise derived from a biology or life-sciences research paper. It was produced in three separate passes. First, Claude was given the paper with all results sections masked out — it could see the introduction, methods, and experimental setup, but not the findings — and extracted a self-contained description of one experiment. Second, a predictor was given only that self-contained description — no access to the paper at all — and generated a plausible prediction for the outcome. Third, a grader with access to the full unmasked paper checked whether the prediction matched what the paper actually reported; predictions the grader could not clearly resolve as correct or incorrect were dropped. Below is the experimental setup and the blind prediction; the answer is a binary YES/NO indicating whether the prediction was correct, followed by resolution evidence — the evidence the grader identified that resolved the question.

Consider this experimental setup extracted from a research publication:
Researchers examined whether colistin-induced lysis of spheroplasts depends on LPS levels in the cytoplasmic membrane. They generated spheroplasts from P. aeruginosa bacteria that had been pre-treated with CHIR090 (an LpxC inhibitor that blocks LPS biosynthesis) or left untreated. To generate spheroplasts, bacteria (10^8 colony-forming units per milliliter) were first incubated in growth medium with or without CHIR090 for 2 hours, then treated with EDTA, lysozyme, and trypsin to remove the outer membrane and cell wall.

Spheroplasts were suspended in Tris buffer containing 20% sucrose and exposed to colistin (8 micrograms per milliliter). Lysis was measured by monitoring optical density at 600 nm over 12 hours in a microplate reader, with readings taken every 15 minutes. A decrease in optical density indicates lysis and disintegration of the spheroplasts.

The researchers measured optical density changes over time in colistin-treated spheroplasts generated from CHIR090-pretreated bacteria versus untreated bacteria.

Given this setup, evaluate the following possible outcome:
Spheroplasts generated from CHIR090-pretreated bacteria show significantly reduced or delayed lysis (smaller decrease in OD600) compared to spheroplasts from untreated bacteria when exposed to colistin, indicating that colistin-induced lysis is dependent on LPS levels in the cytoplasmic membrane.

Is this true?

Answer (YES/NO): YES